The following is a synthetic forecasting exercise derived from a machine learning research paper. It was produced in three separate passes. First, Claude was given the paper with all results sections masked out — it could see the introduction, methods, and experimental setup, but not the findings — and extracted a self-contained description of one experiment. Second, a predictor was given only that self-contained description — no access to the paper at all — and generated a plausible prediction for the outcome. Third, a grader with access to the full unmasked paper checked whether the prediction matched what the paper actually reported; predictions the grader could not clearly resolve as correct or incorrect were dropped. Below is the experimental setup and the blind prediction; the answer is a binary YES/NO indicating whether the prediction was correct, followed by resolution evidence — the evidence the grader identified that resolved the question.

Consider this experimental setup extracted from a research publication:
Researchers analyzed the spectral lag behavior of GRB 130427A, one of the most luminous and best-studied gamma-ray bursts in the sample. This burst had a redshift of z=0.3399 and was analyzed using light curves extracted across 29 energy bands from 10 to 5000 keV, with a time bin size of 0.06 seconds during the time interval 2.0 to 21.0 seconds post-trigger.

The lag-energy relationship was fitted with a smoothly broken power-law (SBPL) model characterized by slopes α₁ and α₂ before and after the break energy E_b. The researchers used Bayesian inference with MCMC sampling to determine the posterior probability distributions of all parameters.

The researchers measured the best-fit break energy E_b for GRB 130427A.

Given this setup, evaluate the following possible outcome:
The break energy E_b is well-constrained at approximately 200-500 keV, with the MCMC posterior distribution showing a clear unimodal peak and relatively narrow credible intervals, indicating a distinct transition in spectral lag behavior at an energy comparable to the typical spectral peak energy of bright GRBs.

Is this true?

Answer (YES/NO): NO